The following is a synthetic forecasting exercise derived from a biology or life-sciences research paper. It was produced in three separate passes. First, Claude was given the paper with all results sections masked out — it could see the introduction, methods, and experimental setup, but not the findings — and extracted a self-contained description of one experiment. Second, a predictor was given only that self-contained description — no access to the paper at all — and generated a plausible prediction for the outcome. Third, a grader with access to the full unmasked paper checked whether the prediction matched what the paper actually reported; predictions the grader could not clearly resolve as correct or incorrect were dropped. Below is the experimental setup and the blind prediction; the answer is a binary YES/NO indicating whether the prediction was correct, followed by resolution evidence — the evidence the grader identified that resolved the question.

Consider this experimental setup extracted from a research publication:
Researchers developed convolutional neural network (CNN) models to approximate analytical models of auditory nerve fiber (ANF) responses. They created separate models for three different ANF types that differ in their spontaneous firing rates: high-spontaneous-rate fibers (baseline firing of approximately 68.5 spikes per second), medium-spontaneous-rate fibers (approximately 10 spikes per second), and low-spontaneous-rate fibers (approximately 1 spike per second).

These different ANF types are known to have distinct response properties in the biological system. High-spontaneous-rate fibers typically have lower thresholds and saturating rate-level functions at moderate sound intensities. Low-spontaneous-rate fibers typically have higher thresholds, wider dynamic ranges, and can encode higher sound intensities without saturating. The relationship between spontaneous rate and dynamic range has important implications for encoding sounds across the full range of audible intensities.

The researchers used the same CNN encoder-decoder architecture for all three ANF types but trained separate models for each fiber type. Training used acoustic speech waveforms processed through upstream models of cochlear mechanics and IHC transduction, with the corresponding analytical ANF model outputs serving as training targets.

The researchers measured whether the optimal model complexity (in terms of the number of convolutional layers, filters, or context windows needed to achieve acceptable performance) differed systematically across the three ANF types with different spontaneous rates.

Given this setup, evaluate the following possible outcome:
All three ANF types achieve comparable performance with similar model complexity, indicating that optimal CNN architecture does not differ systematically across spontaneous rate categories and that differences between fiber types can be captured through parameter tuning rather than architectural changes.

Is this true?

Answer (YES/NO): YES